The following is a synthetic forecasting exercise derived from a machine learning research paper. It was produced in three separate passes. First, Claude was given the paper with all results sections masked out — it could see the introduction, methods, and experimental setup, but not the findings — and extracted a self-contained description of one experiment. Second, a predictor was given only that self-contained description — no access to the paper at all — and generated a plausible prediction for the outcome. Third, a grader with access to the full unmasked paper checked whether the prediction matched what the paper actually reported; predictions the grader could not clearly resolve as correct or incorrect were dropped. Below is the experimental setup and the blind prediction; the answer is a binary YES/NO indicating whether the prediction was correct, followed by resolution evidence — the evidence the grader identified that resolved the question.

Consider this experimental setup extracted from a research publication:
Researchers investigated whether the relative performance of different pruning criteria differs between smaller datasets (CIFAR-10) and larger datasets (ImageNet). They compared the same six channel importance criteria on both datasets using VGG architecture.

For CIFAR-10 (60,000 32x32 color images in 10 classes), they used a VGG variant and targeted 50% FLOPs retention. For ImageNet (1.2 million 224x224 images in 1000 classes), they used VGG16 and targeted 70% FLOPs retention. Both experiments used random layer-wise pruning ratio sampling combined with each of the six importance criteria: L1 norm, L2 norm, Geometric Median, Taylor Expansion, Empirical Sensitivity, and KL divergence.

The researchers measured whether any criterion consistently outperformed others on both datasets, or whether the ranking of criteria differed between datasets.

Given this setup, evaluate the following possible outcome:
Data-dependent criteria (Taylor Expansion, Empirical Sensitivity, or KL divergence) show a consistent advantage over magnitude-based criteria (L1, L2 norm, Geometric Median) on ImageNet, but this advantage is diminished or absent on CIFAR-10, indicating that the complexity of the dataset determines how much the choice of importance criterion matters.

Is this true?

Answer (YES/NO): NO